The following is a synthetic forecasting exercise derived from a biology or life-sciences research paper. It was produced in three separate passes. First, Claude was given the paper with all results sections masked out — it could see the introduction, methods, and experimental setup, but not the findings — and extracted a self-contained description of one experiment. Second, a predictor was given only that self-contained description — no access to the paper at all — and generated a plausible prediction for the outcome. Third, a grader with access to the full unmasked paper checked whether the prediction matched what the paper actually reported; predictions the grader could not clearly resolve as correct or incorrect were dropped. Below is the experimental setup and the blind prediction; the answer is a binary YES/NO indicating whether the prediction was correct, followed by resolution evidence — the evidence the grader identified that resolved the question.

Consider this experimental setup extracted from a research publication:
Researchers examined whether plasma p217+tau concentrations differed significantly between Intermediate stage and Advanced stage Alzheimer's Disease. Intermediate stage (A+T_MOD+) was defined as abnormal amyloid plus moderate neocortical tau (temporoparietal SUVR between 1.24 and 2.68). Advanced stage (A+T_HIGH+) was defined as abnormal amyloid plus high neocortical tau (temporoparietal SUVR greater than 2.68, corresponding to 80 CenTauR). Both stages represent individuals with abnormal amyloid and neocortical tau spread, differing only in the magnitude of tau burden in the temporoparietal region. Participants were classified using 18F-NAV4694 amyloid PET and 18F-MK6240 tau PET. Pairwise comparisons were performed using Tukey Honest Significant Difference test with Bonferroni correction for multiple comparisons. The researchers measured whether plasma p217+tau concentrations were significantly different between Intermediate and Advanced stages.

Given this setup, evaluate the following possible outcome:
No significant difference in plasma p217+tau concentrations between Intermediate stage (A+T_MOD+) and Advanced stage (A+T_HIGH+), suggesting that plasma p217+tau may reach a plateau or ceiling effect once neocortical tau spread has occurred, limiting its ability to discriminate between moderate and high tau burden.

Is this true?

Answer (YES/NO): NO